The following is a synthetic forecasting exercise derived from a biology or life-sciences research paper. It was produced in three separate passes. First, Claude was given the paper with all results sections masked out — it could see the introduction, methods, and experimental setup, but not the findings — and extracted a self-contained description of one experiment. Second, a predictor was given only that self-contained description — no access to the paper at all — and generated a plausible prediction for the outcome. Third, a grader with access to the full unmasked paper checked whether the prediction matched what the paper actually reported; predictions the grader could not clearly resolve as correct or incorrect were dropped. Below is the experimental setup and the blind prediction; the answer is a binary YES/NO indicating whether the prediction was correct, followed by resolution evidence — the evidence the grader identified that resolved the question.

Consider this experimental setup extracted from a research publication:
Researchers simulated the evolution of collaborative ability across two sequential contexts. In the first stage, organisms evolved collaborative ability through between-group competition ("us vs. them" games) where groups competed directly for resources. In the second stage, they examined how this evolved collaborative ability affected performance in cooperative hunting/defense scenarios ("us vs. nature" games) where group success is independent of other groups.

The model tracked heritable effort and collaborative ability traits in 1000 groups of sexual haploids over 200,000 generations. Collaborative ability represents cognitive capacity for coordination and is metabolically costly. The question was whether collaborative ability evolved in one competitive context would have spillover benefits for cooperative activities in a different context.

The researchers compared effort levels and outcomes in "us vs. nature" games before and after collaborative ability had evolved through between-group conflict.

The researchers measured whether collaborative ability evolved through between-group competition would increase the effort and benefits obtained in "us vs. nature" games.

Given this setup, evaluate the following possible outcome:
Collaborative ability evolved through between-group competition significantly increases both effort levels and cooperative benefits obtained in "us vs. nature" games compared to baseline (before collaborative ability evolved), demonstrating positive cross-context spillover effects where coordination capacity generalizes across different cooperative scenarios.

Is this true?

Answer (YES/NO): YES